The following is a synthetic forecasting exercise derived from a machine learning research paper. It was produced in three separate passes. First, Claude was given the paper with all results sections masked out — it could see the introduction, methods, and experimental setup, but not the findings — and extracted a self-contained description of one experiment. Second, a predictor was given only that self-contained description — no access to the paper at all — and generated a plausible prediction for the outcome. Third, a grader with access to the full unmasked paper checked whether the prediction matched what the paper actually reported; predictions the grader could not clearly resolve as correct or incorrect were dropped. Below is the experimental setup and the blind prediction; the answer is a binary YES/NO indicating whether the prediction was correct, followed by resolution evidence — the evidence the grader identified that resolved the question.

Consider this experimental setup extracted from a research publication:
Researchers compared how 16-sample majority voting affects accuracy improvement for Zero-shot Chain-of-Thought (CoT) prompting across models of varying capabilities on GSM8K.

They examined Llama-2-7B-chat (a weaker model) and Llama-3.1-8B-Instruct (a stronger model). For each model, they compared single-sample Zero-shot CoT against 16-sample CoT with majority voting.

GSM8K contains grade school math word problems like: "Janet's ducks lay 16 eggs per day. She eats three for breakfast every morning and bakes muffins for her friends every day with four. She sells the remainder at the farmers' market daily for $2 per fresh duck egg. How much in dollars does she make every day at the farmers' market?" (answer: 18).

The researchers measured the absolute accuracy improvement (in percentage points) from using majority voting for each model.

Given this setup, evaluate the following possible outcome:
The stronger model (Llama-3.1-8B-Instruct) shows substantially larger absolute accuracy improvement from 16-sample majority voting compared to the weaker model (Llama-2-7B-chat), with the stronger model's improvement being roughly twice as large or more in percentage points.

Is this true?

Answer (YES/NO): NO